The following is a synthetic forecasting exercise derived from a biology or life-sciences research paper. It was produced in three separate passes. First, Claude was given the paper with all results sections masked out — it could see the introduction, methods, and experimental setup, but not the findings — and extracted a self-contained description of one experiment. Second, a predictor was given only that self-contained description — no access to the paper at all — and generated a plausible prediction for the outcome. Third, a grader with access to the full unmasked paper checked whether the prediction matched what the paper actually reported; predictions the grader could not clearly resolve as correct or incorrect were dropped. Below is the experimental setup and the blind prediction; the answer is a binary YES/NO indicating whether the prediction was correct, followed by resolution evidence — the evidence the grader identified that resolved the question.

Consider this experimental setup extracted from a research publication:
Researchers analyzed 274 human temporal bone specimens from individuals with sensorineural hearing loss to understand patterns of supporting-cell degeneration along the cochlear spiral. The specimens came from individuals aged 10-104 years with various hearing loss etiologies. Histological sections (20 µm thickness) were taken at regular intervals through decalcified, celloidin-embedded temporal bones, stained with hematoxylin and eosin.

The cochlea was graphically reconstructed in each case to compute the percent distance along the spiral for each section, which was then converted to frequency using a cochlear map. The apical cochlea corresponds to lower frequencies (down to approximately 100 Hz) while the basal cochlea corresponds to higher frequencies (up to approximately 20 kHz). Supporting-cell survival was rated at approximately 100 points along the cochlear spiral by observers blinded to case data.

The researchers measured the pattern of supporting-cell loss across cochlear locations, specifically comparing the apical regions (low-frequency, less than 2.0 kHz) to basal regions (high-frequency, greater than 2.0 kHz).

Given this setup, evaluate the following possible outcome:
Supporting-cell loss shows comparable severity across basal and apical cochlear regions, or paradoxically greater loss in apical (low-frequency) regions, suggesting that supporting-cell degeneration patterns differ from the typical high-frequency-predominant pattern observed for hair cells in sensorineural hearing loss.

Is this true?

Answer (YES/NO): NO